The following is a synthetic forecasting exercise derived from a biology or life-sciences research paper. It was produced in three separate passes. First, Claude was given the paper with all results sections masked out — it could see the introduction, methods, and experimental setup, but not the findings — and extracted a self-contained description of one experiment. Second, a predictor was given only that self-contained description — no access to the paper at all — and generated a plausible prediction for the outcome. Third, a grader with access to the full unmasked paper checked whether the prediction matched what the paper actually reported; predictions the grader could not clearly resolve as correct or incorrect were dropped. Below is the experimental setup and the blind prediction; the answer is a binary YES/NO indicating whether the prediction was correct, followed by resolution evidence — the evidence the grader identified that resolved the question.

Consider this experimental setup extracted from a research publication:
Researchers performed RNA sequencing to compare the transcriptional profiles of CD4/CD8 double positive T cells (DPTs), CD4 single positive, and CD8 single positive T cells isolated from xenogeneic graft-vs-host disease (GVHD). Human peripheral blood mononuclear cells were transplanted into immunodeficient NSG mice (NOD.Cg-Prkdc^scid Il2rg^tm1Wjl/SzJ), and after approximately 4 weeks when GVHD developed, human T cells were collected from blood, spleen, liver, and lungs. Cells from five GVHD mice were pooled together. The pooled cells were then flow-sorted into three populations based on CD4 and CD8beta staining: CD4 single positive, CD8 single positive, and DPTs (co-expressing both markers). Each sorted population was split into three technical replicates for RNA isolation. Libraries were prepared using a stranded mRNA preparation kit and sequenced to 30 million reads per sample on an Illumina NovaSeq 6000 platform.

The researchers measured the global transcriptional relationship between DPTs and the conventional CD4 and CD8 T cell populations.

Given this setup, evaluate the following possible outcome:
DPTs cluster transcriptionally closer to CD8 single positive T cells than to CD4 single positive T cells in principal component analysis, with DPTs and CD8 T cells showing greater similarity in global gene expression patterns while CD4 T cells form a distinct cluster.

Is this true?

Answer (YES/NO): YES